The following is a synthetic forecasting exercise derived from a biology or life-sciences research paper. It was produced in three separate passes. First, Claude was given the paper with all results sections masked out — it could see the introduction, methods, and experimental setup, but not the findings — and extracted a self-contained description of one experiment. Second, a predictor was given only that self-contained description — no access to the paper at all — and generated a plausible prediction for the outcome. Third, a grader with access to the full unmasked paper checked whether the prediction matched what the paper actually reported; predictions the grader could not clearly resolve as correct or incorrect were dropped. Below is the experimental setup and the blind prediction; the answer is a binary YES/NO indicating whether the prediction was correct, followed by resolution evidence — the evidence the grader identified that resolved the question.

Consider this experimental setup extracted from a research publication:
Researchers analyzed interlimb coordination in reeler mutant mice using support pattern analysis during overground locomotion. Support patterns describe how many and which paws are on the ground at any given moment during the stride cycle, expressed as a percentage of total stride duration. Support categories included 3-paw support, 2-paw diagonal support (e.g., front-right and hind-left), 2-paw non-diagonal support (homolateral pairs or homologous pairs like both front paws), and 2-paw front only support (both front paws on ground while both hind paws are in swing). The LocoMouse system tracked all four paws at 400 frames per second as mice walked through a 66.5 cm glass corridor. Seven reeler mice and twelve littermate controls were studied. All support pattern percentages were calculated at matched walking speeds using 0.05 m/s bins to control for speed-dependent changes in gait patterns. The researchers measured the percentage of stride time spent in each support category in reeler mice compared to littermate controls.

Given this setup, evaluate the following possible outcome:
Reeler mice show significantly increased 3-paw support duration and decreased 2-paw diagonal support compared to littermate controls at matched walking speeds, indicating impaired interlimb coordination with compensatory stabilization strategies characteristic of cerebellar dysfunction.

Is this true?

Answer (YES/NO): YES